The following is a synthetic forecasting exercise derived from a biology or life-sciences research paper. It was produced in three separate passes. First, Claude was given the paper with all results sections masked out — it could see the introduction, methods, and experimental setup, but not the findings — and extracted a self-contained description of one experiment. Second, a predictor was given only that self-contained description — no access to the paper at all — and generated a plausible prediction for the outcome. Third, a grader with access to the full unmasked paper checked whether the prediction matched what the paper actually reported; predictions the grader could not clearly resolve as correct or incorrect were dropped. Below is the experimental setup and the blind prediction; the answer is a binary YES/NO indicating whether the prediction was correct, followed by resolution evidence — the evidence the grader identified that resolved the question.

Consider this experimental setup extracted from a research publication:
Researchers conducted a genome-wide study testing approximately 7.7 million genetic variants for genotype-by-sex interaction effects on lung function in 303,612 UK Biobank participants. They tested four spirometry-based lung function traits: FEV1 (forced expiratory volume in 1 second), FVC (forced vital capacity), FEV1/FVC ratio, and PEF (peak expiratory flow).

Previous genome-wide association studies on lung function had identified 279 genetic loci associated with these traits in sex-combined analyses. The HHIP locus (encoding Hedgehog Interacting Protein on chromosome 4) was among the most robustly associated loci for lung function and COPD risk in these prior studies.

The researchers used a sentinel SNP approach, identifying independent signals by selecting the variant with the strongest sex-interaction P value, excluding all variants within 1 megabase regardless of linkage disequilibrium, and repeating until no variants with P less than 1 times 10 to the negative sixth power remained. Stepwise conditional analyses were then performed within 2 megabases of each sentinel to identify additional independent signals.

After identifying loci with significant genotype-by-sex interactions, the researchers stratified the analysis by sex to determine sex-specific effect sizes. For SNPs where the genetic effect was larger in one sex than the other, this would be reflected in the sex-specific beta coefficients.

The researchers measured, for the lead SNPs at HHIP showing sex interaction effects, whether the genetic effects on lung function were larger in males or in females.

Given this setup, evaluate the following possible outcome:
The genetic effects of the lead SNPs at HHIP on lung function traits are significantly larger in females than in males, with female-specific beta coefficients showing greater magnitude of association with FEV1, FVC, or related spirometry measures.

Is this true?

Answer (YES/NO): NO